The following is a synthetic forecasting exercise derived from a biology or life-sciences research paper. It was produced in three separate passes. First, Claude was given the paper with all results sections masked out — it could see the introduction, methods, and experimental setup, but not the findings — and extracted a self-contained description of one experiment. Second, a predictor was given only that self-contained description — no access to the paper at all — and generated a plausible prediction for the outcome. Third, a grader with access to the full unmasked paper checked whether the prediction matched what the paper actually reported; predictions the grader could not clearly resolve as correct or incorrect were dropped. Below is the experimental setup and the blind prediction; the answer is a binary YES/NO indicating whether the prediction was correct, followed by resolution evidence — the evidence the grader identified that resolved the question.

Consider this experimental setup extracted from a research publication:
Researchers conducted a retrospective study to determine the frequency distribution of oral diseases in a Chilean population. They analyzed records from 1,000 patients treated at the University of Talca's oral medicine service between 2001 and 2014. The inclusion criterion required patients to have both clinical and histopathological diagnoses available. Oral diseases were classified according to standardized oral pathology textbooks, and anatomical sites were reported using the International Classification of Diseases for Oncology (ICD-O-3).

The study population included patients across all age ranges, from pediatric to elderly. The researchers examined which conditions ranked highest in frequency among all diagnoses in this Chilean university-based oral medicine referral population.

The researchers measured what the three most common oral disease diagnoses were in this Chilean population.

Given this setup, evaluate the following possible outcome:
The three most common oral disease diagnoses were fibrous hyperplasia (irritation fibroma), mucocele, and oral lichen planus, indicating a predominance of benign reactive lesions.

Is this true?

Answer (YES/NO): NO